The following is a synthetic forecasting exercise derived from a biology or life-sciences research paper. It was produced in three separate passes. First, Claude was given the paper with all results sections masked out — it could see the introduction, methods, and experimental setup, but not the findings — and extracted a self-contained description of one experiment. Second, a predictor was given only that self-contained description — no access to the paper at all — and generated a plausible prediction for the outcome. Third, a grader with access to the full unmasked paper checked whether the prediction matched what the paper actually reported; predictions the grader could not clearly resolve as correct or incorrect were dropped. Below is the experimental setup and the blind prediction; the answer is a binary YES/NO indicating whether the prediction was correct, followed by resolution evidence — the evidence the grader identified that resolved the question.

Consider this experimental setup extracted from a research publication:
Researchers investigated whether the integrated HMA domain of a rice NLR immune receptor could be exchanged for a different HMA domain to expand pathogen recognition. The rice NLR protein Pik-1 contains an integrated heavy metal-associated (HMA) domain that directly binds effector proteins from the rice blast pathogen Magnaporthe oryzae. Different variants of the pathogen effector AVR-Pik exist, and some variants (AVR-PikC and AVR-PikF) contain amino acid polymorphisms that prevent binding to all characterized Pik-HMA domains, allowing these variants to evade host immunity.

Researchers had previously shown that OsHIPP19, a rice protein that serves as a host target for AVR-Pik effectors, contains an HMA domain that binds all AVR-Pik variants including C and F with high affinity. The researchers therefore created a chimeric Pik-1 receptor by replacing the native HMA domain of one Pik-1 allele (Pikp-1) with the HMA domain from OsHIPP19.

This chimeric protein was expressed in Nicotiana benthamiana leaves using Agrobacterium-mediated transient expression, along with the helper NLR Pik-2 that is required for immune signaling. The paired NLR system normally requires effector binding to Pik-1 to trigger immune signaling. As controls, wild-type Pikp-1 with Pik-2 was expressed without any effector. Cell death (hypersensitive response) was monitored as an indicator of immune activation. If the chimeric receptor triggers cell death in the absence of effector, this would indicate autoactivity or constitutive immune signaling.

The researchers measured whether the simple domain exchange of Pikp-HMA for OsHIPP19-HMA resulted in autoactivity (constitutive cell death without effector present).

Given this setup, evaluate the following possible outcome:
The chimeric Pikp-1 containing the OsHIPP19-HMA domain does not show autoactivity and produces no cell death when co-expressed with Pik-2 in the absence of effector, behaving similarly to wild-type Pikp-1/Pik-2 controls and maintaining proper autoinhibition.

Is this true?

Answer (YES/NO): NO